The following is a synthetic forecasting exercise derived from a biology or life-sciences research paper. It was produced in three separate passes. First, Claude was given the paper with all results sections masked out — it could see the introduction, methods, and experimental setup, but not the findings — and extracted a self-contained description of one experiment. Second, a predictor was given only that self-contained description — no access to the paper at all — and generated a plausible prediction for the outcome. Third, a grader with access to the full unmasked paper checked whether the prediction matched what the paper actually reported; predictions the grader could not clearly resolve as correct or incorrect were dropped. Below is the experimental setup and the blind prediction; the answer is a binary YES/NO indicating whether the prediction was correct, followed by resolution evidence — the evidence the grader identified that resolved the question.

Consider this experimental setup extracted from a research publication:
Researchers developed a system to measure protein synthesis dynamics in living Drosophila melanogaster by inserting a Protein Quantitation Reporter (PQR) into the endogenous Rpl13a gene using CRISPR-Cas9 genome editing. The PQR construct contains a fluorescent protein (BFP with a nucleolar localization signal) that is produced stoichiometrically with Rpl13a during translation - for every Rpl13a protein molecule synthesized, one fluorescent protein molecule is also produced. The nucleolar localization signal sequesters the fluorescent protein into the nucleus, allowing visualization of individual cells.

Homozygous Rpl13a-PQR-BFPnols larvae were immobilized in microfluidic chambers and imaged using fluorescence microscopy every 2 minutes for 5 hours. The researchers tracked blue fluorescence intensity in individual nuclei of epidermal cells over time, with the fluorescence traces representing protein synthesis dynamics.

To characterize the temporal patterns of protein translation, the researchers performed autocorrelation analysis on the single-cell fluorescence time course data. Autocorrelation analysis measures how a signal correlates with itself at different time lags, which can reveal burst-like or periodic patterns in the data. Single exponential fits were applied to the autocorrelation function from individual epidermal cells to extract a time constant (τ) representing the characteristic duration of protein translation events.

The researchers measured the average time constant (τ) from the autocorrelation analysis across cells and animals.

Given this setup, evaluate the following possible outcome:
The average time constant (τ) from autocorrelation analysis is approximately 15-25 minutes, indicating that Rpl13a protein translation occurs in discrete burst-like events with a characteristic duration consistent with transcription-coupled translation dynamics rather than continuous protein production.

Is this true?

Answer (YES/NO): NO